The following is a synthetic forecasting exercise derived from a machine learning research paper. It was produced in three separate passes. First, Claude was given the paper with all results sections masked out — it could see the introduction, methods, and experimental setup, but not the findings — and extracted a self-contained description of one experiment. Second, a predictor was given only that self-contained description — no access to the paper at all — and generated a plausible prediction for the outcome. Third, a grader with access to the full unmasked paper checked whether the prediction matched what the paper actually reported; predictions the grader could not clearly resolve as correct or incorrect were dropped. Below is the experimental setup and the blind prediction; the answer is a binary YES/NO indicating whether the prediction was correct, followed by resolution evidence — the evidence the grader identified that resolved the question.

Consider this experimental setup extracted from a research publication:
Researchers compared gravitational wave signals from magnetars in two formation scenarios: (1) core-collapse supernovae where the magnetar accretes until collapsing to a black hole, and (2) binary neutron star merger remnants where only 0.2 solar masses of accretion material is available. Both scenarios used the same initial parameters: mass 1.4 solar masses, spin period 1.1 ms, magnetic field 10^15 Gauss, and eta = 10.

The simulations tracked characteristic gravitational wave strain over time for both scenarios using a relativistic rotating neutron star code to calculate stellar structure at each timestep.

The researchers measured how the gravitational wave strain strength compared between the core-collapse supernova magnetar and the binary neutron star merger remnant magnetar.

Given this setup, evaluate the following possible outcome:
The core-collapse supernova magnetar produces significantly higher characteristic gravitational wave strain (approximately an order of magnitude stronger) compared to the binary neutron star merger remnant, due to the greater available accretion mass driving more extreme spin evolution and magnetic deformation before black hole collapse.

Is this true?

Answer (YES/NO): YES